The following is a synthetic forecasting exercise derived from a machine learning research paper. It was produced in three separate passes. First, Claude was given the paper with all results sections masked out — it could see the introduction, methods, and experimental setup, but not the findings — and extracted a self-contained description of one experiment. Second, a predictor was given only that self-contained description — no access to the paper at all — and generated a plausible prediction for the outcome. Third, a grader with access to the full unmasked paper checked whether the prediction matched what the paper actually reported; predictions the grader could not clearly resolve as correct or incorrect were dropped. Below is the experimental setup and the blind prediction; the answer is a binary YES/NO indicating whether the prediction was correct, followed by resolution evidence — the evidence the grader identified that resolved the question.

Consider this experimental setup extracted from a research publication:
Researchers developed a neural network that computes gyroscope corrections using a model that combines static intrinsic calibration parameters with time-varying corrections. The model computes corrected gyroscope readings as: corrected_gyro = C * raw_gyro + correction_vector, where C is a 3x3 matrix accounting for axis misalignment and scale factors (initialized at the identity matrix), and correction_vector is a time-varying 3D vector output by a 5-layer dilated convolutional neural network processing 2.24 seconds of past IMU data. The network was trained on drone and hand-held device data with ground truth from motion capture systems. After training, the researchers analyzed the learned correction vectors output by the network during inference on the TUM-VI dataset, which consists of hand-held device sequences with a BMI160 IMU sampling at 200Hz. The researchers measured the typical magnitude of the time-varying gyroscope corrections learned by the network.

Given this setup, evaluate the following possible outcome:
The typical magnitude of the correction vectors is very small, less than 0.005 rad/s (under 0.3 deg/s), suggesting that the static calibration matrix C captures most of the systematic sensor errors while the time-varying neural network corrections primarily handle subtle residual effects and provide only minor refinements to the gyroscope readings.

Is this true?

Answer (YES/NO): NO